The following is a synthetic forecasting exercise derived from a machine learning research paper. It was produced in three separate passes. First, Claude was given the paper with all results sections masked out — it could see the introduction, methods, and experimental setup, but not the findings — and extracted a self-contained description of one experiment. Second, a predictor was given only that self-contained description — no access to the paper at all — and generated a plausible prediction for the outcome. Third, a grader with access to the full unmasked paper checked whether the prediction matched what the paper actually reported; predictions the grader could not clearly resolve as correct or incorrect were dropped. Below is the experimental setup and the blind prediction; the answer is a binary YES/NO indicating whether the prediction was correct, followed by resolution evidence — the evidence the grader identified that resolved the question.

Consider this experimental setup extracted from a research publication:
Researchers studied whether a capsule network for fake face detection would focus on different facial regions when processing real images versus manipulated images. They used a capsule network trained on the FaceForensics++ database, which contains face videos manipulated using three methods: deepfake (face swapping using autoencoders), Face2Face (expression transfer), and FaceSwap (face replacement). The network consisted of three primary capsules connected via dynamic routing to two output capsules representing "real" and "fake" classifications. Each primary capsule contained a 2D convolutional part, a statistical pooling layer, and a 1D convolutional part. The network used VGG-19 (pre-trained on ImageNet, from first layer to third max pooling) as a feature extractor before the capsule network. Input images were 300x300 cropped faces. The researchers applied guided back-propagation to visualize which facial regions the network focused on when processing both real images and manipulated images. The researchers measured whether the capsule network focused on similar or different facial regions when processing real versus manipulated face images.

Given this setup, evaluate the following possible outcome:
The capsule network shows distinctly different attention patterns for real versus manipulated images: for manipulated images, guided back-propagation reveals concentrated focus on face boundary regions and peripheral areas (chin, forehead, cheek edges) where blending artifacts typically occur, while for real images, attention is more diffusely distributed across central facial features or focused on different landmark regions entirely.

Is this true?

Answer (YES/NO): NO